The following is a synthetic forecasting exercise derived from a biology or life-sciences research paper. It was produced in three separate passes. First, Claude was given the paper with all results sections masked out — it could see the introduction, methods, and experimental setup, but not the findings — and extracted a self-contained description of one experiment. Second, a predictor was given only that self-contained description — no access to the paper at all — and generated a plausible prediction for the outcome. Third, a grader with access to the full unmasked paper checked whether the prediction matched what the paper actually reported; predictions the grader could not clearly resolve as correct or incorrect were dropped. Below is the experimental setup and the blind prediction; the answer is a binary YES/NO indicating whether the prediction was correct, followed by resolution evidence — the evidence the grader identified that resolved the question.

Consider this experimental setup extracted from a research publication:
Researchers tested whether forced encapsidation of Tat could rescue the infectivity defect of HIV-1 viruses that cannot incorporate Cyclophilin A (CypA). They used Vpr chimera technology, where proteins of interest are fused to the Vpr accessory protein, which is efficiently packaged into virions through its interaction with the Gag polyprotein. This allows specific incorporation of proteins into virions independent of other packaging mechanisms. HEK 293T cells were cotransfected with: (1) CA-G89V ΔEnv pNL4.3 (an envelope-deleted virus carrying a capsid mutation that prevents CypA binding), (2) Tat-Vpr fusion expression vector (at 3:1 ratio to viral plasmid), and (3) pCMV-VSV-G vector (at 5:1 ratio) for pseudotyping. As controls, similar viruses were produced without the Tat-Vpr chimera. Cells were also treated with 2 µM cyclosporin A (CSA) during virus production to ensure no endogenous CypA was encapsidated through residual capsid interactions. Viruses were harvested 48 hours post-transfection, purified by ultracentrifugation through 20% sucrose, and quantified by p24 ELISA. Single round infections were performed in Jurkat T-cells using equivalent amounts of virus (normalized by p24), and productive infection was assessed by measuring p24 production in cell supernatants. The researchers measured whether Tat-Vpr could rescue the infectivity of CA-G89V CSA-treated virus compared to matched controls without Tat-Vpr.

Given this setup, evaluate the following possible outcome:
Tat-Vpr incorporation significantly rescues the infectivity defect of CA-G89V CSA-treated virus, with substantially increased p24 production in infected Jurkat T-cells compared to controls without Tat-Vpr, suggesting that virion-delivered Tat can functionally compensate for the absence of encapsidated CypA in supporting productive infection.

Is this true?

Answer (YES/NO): YES